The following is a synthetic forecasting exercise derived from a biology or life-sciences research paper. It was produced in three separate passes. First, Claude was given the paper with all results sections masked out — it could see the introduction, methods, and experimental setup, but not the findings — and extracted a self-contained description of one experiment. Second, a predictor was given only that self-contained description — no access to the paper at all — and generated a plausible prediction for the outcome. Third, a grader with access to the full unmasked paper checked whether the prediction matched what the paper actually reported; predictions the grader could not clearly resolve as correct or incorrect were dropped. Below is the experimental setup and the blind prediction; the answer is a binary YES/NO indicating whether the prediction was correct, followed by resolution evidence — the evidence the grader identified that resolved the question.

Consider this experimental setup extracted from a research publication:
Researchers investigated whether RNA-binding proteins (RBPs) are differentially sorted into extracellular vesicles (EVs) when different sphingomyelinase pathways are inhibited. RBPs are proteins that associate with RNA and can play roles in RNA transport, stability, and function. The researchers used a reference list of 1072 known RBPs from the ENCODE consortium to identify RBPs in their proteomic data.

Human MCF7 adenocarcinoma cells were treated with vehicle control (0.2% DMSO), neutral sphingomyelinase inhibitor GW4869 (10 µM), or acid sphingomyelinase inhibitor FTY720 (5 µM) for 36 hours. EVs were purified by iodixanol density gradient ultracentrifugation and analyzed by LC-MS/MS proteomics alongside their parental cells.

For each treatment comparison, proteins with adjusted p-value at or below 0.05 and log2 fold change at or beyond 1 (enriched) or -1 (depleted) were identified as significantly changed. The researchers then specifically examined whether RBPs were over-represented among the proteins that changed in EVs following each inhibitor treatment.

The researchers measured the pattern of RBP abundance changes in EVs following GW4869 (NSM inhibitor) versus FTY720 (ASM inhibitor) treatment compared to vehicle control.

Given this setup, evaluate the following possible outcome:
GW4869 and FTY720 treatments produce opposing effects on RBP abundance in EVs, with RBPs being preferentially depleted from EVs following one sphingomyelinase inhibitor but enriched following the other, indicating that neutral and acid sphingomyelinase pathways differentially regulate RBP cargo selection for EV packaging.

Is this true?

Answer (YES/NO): YES